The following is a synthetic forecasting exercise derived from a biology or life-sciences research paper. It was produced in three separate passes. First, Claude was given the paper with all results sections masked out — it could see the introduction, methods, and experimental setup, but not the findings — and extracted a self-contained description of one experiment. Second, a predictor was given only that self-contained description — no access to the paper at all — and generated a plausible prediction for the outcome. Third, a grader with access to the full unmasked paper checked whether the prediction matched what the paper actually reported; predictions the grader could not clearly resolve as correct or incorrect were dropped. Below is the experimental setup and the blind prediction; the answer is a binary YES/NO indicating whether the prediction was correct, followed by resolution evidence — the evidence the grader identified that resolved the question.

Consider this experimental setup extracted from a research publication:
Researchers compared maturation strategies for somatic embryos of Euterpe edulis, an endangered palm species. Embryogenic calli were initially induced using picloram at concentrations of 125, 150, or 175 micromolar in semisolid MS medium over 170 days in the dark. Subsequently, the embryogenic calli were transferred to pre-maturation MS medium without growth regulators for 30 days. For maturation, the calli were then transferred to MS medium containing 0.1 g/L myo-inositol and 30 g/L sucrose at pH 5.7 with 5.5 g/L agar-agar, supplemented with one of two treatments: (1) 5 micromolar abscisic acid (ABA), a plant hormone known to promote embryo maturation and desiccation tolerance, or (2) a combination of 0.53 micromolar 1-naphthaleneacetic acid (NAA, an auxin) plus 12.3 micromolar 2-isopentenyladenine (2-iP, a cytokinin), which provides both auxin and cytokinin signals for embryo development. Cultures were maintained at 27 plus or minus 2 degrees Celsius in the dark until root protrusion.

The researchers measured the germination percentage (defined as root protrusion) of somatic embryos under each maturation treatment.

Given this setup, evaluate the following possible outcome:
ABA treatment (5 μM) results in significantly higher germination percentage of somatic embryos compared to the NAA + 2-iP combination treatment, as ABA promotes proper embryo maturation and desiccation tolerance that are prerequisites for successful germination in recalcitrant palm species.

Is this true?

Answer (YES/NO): YES